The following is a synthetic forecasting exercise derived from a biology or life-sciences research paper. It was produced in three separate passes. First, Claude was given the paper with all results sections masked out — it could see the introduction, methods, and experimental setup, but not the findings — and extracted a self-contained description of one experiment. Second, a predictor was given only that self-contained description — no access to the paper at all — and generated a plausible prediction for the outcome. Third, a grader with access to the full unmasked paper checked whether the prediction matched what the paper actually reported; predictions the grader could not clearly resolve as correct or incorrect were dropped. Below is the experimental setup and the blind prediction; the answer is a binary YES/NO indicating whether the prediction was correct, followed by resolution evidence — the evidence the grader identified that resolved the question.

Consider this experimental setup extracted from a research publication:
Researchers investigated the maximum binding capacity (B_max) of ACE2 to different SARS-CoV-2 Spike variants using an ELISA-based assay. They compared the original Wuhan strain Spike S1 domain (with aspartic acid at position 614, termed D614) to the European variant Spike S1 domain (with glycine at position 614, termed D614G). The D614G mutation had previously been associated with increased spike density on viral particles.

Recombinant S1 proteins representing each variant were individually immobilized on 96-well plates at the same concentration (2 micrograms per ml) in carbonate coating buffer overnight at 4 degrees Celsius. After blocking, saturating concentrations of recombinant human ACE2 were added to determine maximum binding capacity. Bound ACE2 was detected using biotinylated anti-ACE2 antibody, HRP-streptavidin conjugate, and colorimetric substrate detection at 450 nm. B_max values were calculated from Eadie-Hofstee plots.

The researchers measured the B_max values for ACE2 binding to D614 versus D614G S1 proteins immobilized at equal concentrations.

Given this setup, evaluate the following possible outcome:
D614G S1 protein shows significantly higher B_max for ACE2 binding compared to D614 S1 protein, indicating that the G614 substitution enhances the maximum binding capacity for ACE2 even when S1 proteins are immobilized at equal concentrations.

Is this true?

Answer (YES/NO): NO